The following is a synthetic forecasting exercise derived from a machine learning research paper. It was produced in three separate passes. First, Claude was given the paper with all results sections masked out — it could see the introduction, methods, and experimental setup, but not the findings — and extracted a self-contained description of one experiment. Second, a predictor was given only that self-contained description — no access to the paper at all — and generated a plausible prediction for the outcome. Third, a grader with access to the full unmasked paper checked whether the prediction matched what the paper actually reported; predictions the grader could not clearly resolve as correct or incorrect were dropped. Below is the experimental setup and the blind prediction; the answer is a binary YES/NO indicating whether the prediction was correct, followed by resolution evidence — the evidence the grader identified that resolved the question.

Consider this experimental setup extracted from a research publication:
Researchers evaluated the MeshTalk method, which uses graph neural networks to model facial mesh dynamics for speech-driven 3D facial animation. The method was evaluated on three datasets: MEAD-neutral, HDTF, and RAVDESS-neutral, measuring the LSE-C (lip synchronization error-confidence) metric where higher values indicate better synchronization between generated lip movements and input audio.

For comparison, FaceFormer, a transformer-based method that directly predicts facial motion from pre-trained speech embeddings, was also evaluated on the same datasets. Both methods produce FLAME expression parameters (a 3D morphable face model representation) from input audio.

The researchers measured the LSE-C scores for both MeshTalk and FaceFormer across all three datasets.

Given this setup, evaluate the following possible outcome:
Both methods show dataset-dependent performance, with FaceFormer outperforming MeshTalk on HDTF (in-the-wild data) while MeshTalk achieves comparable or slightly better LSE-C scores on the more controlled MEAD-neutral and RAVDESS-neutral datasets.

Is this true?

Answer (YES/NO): NO